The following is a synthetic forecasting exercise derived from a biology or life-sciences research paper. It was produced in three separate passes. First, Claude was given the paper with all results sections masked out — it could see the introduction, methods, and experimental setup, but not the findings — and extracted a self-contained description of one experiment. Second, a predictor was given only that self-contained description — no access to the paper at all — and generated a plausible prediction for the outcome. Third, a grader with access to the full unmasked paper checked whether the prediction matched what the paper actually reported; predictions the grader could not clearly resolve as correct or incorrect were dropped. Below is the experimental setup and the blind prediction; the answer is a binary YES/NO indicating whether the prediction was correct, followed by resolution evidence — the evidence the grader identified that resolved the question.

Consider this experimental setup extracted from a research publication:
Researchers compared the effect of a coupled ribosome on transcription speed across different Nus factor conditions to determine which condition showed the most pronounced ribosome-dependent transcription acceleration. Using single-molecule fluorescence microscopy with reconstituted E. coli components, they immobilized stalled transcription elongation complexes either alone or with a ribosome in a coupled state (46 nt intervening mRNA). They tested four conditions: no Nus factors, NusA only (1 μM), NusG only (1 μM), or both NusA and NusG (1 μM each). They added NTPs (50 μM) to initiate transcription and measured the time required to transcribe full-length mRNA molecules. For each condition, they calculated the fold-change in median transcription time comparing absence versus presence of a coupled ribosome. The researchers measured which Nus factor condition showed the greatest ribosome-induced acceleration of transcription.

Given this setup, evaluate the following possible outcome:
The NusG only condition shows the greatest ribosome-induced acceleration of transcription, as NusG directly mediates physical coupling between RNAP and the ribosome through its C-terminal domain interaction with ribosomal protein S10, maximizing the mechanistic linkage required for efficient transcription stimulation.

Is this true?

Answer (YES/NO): NO